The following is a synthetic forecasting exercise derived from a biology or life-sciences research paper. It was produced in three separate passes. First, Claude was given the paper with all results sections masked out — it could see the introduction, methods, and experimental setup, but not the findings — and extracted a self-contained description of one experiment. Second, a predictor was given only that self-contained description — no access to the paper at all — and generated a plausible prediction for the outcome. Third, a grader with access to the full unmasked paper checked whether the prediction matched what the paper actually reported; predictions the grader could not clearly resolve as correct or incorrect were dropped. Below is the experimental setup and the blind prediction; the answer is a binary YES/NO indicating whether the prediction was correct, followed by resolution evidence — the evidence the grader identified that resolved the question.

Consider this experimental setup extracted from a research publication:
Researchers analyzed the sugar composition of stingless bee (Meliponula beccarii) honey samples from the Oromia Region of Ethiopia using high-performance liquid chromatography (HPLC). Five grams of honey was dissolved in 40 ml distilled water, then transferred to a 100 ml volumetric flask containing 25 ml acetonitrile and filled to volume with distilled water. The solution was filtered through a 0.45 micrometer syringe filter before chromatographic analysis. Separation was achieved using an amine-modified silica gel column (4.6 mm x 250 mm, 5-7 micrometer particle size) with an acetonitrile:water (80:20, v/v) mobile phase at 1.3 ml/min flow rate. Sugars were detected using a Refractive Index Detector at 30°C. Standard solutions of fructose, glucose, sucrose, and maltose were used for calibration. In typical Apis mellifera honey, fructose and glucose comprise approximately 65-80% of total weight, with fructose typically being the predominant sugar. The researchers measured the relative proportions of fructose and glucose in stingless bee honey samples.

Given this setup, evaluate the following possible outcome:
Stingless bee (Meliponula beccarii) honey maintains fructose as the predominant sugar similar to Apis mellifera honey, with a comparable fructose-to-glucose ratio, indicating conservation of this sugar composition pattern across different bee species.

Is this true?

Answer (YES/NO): NO